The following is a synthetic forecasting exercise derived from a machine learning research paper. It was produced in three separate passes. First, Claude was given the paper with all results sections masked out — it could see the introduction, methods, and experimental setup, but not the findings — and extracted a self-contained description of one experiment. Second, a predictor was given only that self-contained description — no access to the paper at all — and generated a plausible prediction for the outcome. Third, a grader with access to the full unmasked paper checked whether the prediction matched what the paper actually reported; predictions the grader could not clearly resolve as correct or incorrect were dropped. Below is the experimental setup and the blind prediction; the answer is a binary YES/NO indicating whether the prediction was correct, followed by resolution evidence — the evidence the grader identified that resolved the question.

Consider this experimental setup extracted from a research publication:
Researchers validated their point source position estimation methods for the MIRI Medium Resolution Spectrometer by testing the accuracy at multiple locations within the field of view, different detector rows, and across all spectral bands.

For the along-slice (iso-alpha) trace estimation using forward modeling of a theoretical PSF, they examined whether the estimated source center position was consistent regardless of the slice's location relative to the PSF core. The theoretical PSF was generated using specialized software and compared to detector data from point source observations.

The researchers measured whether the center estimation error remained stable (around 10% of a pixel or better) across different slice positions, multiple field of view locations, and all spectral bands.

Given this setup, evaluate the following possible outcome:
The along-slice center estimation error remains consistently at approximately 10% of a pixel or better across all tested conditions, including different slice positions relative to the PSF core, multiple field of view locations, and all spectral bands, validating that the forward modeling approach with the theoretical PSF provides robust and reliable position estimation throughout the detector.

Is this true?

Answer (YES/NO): YES